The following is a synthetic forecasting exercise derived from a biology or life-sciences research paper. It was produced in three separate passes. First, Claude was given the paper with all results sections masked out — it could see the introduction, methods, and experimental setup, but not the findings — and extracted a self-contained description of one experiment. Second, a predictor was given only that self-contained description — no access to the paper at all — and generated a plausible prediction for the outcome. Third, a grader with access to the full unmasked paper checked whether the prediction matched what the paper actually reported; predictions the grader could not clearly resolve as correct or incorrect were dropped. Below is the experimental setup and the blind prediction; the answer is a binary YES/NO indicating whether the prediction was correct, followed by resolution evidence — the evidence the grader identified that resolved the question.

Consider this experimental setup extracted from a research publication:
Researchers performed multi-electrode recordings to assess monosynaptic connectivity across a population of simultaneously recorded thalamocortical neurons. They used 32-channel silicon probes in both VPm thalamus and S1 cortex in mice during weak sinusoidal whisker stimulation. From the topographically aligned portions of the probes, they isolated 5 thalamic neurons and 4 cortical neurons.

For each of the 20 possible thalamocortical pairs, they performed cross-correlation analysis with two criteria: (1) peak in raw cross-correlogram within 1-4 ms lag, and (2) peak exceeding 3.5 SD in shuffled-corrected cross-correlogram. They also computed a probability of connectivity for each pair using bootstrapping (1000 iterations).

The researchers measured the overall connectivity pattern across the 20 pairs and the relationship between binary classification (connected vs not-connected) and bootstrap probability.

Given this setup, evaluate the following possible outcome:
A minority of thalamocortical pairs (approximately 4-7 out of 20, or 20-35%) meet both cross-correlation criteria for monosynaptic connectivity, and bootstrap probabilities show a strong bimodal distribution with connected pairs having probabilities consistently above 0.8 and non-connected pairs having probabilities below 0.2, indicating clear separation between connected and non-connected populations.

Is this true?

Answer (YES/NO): NO